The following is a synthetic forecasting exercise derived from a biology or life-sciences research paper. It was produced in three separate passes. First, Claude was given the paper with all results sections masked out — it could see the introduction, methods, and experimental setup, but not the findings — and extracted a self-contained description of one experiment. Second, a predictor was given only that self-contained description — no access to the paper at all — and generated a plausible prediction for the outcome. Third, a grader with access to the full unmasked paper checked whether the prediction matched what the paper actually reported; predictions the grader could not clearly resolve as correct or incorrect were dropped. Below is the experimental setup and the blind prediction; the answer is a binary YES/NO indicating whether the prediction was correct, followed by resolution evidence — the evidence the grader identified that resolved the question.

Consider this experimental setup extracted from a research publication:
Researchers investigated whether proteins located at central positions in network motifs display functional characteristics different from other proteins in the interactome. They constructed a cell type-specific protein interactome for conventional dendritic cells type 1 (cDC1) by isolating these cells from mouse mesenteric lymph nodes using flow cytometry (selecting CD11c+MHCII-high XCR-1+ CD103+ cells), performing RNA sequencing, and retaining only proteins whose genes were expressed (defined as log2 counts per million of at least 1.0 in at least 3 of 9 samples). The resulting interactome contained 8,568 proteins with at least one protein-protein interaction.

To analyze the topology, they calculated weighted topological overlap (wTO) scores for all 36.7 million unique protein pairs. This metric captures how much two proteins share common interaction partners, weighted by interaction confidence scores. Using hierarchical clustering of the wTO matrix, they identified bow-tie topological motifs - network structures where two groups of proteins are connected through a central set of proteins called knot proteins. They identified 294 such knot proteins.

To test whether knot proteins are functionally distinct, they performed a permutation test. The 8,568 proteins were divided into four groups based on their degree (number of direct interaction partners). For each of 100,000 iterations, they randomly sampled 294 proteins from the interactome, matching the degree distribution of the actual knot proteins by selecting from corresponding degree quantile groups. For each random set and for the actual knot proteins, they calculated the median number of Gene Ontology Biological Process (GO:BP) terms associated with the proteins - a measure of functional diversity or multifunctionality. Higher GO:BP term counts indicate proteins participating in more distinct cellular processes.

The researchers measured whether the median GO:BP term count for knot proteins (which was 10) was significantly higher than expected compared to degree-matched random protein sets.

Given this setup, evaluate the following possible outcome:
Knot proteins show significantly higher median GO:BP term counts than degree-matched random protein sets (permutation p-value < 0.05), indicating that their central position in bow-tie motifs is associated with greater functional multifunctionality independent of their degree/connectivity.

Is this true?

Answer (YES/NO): YES